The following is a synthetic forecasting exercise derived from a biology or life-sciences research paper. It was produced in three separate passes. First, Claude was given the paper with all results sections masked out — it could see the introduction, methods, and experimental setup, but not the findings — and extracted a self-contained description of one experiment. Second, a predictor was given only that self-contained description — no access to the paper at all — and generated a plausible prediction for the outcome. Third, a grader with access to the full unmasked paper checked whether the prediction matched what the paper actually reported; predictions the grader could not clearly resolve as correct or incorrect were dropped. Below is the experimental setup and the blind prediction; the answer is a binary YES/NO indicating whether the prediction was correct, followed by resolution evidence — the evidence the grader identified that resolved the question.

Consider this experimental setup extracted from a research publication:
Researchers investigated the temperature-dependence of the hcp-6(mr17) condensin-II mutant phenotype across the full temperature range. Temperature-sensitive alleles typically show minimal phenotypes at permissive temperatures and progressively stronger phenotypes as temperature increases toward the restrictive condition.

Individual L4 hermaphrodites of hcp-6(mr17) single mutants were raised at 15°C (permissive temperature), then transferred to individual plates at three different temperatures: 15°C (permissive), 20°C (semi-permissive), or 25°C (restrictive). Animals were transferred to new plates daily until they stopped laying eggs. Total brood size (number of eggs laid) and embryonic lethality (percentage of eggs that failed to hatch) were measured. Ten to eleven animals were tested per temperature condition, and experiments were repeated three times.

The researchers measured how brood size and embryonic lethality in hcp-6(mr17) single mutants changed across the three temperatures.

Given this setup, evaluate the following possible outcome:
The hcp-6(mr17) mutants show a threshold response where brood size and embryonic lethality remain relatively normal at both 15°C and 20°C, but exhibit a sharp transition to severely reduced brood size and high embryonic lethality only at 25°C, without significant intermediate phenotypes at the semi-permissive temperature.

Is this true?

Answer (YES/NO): NO